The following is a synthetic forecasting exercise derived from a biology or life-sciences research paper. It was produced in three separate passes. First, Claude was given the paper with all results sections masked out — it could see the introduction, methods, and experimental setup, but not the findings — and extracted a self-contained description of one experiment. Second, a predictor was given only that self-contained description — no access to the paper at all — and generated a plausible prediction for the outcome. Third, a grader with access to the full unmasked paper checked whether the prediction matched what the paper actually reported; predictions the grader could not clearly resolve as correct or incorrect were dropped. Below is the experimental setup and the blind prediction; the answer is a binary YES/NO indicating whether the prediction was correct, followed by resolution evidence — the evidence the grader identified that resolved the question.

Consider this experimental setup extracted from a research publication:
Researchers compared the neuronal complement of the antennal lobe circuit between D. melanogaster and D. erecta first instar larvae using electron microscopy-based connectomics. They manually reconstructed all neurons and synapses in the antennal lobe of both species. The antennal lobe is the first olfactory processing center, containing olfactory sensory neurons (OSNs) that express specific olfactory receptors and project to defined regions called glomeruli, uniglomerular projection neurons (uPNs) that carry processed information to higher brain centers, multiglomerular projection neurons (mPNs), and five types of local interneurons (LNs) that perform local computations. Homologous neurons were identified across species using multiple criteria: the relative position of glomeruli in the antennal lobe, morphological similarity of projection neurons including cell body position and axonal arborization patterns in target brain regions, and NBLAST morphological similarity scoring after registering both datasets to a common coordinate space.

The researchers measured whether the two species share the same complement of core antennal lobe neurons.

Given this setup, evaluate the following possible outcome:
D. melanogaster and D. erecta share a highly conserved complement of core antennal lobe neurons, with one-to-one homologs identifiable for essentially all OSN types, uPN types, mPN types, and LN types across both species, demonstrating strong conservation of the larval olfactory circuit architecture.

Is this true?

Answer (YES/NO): YES